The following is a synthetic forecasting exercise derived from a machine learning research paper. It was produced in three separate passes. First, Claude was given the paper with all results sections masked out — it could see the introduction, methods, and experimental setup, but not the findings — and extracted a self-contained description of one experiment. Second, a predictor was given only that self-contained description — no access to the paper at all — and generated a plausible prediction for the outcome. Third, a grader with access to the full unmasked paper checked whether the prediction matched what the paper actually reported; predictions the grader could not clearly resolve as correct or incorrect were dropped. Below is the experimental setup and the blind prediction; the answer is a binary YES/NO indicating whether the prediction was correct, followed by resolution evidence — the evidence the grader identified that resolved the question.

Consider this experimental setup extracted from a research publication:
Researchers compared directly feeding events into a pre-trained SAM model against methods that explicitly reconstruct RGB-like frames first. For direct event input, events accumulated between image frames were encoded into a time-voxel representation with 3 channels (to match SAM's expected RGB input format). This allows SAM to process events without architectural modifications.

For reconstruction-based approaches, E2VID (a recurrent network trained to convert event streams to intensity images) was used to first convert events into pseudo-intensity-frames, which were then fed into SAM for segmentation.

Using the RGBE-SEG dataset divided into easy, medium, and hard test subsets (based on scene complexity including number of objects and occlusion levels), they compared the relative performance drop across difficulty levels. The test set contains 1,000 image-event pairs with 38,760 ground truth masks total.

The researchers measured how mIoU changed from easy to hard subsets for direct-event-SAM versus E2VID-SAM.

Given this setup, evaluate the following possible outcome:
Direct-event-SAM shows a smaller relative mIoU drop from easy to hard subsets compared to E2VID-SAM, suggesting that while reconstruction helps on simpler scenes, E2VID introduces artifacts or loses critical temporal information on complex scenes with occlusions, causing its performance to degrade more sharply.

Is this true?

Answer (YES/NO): NO